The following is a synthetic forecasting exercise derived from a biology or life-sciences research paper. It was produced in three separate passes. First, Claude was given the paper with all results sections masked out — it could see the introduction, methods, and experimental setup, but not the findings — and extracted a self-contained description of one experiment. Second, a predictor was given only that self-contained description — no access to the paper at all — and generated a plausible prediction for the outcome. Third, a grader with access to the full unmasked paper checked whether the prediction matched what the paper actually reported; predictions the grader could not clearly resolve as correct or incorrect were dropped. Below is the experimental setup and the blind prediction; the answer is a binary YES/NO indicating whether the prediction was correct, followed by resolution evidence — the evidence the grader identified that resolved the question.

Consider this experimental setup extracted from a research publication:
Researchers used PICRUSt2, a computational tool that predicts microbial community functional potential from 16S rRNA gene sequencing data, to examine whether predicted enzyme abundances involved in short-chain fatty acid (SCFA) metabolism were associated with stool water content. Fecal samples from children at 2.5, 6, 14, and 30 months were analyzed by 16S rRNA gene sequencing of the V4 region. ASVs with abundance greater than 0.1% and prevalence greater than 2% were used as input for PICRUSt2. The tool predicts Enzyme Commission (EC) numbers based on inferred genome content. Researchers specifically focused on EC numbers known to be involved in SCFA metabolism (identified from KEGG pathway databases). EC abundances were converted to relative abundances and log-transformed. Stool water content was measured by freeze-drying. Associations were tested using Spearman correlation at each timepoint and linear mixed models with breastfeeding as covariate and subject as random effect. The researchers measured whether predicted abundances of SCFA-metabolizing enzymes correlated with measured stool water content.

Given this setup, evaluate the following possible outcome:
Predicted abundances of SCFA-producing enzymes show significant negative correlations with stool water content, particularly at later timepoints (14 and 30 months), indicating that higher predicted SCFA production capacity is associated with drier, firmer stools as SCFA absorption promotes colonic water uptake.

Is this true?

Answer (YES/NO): NO